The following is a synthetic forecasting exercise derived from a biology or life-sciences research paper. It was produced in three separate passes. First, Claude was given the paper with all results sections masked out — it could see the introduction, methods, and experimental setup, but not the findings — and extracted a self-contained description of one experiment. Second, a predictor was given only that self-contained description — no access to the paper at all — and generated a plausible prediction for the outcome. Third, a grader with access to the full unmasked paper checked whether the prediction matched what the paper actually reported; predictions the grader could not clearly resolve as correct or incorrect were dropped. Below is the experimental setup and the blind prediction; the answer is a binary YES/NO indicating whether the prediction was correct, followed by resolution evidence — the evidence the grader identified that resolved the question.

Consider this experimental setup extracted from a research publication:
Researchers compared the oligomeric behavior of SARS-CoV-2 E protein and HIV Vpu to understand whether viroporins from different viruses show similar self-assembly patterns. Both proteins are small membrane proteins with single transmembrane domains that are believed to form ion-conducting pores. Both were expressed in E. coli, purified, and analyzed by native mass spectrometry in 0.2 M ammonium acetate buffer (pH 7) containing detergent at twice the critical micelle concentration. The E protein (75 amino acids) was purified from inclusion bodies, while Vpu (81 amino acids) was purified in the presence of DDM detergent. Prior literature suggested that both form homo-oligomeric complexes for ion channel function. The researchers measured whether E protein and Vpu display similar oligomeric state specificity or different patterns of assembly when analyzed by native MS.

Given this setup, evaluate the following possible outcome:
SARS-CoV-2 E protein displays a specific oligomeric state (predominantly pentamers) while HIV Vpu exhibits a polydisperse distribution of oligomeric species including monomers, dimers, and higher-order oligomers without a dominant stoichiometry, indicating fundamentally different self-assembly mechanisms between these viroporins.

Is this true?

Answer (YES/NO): NO